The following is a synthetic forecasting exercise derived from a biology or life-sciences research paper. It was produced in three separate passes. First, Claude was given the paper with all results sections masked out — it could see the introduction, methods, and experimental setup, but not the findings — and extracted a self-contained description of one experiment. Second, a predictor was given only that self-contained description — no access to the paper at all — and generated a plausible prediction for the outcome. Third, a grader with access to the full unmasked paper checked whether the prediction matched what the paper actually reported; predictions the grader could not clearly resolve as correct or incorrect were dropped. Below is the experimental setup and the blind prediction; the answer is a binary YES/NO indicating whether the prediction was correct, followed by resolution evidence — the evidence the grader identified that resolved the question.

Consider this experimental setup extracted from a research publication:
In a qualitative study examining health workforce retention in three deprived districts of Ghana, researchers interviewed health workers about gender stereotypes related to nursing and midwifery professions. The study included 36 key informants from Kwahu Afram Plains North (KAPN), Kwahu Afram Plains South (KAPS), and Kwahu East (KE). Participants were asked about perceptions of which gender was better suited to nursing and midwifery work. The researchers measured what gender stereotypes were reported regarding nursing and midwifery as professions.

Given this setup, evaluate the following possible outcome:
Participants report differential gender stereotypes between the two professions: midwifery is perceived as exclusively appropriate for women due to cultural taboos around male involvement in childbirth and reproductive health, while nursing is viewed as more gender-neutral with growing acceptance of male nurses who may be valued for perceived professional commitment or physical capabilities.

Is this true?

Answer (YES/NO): NO